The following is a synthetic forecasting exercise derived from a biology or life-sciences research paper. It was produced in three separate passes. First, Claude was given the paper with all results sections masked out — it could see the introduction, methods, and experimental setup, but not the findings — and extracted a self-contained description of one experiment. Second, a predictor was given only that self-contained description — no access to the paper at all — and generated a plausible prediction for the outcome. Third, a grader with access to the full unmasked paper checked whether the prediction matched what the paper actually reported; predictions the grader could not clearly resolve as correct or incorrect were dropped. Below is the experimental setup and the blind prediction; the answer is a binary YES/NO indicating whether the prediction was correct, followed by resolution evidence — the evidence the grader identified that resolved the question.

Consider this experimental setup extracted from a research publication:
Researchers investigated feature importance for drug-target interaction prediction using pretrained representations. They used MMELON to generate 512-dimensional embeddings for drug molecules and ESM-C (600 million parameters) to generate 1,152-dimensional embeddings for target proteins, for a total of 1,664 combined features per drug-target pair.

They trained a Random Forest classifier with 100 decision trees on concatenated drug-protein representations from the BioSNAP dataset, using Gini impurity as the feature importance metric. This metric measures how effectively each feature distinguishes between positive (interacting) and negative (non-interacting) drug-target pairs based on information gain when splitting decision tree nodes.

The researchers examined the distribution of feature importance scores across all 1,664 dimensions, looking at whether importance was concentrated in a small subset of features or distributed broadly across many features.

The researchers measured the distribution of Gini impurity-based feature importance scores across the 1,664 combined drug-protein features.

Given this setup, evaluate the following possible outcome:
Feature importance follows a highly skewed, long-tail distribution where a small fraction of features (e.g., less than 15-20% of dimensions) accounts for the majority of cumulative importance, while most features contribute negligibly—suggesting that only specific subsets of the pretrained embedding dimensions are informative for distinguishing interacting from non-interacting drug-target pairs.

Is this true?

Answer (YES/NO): NO